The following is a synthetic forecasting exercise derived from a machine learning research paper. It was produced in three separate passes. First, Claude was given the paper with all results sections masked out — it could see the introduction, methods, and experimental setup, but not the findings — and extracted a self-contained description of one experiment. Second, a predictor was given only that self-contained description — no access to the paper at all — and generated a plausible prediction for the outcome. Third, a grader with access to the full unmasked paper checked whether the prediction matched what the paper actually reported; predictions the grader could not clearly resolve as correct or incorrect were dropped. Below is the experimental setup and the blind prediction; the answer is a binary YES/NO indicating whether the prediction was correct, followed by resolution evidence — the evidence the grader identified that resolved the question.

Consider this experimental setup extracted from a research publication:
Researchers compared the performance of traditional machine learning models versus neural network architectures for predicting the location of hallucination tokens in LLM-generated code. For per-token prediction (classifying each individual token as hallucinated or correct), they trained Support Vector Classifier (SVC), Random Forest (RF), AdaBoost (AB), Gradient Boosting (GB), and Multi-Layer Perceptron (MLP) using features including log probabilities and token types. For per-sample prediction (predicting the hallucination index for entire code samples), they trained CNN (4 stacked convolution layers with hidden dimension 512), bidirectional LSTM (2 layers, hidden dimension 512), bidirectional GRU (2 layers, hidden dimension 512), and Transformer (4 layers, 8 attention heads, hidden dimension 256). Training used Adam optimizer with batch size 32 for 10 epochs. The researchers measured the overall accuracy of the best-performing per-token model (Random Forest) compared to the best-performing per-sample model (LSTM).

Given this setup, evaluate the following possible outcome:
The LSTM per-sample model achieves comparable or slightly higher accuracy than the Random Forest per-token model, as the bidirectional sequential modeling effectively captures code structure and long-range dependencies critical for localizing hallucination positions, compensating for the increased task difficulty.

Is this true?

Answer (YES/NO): YES